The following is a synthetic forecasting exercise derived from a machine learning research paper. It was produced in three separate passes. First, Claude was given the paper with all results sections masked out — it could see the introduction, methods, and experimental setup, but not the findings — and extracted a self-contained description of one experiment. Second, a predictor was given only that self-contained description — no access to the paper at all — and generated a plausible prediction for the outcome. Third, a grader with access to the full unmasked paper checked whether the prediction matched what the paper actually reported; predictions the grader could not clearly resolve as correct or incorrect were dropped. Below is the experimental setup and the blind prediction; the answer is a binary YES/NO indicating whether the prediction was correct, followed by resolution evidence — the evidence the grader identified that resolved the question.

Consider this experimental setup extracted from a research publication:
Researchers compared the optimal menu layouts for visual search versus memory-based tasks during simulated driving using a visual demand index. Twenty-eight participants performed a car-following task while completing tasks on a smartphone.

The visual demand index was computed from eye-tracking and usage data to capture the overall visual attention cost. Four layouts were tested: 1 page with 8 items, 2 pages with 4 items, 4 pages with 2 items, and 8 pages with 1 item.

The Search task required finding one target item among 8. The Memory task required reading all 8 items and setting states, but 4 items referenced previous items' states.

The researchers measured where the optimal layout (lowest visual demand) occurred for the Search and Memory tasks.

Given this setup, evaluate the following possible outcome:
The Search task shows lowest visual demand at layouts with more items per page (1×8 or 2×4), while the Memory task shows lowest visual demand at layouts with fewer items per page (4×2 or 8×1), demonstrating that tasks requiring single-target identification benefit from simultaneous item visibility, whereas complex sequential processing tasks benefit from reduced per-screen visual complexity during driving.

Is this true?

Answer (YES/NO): NO